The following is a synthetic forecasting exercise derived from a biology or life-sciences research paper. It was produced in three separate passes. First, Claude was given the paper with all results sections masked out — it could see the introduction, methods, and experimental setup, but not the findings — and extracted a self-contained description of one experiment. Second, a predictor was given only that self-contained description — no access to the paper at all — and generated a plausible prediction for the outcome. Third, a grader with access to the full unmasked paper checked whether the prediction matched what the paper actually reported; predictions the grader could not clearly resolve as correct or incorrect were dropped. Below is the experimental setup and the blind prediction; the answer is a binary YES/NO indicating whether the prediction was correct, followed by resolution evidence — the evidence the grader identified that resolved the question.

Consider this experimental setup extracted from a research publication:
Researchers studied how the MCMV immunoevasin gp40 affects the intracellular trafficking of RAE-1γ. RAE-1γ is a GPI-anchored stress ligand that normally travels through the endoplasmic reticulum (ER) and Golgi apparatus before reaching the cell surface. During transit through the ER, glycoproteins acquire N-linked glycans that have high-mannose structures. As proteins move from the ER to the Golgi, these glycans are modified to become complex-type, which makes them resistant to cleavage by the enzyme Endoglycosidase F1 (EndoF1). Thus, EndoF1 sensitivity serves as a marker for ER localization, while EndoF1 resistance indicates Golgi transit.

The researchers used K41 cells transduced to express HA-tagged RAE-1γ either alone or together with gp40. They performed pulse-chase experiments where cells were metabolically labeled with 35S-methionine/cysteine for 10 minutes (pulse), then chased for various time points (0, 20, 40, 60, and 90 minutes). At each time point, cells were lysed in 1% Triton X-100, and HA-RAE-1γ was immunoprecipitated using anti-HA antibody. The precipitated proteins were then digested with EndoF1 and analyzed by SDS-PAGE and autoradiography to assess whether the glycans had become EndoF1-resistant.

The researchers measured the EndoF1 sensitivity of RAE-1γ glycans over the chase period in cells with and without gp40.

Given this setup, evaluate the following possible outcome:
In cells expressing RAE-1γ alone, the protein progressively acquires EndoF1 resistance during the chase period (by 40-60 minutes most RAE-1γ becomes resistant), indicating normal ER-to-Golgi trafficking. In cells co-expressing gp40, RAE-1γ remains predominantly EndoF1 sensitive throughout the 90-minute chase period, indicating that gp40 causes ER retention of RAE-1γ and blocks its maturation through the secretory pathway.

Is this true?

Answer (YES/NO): YES